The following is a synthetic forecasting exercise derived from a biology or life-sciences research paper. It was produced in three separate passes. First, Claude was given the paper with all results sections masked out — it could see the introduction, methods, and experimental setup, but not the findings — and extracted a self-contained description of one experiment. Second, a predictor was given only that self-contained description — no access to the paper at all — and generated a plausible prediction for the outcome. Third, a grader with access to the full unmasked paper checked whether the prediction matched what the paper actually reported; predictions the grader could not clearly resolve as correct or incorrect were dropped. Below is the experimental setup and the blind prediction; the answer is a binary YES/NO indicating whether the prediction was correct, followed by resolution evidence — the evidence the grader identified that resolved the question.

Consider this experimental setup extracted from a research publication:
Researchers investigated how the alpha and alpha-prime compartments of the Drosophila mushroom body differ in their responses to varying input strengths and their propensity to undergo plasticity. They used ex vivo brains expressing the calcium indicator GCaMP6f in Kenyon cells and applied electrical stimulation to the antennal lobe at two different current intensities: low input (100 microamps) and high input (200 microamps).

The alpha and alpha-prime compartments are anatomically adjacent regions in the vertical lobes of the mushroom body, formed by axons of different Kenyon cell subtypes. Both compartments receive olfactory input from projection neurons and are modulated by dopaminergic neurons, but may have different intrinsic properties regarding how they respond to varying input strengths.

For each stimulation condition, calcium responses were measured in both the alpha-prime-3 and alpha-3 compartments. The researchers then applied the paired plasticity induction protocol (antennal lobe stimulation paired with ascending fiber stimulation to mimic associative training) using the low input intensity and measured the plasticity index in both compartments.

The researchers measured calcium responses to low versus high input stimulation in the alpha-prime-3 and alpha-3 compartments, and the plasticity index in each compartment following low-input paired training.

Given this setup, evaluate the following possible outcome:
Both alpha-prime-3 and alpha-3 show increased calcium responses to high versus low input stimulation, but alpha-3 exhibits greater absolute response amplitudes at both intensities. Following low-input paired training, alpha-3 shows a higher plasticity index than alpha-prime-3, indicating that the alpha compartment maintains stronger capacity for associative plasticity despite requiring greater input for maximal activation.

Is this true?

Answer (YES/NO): NO